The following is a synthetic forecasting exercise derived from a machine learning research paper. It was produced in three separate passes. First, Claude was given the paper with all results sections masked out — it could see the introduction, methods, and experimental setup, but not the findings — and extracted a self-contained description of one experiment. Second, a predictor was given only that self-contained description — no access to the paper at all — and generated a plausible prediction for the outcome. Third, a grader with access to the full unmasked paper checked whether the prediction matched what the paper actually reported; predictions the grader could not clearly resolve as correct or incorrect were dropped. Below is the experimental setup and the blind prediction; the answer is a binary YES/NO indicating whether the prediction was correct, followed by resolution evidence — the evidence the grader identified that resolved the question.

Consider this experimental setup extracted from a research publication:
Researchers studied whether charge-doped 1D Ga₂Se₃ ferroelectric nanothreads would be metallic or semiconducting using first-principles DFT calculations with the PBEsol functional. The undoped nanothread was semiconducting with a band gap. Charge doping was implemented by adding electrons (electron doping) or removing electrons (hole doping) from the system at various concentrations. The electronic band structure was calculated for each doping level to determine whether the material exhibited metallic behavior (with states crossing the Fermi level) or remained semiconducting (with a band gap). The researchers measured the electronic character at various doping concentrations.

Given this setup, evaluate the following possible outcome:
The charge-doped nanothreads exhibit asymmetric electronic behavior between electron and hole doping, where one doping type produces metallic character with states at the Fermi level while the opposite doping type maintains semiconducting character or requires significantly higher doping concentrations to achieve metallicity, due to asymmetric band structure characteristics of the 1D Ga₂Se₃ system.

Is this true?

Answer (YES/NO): NO